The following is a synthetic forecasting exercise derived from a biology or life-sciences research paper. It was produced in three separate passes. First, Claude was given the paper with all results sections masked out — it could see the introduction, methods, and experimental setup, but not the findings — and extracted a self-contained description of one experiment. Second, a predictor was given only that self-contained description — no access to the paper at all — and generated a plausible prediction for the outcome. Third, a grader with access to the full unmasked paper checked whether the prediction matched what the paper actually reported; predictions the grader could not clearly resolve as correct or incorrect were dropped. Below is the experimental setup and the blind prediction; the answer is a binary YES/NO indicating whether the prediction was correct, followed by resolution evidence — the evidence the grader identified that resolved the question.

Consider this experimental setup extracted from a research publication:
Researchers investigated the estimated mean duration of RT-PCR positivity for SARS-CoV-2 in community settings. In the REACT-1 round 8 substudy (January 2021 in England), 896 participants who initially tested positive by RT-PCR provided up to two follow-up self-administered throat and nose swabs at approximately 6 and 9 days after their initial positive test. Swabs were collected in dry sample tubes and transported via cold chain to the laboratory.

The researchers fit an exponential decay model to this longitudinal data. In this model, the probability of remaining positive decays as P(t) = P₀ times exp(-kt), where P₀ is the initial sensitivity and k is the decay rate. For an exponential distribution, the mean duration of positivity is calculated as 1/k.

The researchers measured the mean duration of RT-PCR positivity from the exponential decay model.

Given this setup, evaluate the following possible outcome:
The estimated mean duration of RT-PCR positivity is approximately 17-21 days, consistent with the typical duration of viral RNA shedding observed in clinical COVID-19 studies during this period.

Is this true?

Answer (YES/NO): NO